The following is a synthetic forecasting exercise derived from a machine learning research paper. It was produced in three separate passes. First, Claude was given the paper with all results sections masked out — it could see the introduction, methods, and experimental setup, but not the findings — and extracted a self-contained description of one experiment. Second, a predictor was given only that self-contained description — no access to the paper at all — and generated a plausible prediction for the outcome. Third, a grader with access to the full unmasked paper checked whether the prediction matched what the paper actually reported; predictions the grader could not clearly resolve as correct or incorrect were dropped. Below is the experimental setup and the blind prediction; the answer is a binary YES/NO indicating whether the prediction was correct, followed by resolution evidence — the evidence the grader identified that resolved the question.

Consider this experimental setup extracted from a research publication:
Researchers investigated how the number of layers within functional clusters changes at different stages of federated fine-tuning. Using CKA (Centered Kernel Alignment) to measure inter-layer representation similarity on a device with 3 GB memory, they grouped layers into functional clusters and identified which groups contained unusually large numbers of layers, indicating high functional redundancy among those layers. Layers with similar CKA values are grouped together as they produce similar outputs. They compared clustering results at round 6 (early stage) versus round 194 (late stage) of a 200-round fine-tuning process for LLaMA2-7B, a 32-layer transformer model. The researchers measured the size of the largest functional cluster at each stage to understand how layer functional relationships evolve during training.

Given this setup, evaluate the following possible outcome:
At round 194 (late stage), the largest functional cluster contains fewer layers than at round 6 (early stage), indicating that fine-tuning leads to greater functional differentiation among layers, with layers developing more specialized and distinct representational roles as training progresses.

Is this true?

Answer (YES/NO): YES